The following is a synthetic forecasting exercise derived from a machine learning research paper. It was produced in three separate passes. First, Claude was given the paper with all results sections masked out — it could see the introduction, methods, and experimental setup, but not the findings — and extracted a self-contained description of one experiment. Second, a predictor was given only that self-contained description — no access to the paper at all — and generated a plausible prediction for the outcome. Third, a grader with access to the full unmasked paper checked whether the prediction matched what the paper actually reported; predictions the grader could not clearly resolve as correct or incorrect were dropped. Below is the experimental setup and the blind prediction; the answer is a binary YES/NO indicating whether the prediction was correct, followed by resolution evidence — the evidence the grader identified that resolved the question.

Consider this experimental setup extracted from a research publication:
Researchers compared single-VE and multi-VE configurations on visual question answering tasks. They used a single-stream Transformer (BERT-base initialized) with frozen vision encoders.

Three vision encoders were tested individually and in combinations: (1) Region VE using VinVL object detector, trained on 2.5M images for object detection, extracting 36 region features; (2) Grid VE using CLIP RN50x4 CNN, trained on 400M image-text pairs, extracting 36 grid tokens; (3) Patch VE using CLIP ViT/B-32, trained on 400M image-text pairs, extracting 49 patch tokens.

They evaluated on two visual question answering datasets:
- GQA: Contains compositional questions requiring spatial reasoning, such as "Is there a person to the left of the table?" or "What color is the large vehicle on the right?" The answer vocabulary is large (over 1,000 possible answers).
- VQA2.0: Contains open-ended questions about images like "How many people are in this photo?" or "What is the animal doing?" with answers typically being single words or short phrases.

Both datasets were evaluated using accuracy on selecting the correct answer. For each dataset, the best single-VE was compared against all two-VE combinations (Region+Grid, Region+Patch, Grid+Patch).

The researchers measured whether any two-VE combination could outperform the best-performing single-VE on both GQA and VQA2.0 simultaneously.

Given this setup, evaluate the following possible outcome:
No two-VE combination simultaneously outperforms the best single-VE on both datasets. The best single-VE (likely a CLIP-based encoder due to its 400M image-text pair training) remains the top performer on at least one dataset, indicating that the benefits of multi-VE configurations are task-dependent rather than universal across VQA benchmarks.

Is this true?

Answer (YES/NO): NO